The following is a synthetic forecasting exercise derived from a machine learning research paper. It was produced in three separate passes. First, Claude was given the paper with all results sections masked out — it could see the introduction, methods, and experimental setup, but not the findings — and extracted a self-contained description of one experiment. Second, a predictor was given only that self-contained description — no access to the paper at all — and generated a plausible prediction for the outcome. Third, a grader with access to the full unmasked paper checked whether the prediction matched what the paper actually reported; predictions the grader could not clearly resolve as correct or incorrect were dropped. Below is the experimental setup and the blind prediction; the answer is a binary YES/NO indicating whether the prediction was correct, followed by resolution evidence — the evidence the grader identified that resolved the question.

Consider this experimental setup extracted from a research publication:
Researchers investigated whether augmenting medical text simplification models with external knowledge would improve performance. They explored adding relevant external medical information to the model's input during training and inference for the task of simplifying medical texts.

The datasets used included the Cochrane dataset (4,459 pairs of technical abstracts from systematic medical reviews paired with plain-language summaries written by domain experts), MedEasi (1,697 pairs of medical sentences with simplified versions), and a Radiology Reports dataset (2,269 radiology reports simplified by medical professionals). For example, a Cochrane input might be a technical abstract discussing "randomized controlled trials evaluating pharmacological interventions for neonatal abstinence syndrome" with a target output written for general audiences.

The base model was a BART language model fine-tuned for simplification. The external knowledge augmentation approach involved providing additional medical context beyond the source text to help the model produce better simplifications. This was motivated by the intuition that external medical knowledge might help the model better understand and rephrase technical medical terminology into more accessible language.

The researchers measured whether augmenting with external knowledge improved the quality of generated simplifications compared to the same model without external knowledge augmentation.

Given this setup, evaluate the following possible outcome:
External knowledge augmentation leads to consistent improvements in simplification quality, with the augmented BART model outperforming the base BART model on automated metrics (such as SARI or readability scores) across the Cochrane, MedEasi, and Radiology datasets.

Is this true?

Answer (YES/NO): NO